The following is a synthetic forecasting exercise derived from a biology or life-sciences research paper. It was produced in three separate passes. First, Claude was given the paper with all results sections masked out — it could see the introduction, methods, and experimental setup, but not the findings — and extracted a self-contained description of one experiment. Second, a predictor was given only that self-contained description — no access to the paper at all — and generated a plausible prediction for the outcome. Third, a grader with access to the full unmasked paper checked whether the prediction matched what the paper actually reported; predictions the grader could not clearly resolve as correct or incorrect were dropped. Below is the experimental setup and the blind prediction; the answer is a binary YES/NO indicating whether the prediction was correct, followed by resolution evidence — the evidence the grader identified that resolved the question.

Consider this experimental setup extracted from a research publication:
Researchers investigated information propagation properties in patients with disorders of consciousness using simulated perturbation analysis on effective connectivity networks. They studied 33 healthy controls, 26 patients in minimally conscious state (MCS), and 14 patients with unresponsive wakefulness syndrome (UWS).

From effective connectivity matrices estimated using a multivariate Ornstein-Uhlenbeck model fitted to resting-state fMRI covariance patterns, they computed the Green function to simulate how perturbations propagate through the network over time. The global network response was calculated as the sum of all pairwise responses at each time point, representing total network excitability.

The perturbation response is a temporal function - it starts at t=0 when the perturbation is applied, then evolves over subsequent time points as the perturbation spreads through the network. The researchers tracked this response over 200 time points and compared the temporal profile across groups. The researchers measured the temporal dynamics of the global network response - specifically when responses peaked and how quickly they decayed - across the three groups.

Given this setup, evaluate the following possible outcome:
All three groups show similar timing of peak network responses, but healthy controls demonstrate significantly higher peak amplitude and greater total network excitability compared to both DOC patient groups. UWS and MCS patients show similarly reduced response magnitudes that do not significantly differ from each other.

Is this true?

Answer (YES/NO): NO